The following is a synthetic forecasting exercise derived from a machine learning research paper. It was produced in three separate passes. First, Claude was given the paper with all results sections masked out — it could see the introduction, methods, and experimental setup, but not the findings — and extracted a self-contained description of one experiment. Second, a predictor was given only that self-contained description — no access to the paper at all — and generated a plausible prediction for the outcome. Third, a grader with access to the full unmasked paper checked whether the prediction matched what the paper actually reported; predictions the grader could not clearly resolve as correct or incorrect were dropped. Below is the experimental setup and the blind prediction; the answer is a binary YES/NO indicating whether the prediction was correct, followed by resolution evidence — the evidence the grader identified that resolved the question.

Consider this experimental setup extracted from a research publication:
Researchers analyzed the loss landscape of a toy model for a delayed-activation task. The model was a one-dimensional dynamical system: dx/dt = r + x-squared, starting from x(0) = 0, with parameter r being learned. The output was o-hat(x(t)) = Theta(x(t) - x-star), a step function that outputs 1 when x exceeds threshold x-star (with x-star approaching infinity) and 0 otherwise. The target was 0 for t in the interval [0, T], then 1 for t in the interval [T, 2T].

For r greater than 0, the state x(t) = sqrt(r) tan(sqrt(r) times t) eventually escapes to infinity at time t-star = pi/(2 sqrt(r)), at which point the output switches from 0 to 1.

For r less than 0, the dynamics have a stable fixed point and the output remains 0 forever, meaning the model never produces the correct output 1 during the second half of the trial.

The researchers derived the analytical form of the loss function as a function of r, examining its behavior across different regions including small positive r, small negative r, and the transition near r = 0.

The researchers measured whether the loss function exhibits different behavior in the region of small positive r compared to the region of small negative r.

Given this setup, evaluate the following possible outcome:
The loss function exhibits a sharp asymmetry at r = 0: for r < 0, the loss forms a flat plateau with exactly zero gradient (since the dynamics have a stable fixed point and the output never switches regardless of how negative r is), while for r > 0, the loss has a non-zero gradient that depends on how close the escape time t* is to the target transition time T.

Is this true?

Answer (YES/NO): NO